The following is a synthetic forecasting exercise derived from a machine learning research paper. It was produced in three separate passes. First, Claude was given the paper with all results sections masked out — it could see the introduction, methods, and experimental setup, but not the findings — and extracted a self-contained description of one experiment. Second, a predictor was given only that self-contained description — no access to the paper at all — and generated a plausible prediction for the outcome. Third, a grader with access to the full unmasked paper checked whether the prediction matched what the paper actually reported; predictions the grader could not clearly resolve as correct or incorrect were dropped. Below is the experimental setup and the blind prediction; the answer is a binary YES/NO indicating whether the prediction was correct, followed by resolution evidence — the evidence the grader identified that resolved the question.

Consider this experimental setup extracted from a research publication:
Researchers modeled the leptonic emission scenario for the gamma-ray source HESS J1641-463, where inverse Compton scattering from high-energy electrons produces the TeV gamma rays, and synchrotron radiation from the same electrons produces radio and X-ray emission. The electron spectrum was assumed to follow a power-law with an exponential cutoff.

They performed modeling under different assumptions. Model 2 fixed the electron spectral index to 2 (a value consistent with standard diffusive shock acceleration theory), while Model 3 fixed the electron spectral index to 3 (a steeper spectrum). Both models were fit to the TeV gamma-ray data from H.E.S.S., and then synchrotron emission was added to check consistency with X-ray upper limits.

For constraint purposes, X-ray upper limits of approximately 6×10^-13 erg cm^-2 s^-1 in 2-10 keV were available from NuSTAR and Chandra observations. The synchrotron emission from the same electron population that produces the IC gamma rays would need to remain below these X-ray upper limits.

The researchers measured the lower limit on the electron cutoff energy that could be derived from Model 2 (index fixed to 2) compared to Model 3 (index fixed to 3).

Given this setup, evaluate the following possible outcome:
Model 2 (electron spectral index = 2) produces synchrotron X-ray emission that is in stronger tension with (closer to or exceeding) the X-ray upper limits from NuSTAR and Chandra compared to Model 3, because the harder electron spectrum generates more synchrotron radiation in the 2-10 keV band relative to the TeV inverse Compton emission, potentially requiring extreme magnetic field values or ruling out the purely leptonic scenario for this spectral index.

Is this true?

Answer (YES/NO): YES